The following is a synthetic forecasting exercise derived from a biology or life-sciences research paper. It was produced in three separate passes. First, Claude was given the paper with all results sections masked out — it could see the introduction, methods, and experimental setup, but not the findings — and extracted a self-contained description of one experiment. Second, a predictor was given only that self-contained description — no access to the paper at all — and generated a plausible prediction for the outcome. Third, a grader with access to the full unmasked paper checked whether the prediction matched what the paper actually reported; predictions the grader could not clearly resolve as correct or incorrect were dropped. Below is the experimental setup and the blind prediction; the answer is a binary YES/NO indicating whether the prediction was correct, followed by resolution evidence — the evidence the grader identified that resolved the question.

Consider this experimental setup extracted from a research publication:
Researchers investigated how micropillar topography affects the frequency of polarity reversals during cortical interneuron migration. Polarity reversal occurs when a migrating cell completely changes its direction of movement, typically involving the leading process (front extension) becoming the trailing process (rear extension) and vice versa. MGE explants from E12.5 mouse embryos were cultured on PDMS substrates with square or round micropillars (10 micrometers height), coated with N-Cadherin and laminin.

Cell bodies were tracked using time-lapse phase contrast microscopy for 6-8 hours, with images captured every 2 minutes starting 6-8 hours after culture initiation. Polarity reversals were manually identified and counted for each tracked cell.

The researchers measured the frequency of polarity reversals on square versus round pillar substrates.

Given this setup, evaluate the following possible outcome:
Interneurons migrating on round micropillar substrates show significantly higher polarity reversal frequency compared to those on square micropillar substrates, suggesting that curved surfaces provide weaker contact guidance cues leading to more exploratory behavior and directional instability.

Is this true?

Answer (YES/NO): NO